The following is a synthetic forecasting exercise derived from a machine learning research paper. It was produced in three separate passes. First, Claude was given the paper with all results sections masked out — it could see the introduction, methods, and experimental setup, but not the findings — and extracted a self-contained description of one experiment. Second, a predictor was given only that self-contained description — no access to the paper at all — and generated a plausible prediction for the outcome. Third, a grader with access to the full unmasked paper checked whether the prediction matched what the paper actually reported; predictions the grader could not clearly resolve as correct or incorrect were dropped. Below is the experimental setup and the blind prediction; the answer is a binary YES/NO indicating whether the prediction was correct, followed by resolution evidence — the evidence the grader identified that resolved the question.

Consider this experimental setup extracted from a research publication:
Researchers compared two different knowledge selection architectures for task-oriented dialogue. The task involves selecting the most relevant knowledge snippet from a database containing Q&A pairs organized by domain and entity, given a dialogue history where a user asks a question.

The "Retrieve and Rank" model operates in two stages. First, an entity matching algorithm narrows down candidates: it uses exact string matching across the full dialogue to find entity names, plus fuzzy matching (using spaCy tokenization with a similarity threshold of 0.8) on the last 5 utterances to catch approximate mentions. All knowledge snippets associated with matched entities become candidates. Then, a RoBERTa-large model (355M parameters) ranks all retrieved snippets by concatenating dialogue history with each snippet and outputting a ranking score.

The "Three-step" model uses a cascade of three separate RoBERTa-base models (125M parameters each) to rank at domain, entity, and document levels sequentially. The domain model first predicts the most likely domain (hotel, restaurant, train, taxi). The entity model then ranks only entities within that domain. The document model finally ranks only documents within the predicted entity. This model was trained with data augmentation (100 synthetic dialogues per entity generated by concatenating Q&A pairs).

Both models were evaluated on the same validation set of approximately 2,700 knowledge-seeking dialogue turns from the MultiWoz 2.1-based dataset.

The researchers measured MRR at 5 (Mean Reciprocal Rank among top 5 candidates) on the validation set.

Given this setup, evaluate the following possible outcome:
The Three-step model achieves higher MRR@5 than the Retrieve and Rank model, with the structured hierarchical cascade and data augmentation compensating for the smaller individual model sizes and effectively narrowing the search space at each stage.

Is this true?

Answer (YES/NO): NO